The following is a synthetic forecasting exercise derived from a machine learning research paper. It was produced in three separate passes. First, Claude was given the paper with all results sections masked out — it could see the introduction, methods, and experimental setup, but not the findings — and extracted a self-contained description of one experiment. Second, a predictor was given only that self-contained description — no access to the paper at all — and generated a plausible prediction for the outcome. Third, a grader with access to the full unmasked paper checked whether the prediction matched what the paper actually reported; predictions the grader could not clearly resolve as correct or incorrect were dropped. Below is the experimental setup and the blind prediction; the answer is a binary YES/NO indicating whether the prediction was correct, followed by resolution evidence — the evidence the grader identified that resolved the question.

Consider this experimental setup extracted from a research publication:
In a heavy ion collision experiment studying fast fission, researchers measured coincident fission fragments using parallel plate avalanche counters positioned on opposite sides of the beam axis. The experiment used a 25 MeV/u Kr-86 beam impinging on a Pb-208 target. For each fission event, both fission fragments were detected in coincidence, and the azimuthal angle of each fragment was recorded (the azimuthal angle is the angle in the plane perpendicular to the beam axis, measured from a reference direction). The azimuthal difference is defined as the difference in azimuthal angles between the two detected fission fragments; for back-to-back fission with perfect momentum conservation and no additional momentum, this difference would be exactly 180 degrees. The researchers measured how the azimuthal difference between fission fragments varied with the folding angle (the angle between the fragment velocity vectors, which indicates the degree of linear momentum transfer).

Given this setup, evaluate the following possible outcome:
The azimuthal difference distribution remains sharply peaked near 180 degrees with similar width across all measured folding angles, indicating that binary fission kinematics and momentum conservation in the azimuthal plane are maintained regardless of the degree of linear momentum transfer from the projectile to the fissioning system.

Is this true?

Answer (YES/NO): NO